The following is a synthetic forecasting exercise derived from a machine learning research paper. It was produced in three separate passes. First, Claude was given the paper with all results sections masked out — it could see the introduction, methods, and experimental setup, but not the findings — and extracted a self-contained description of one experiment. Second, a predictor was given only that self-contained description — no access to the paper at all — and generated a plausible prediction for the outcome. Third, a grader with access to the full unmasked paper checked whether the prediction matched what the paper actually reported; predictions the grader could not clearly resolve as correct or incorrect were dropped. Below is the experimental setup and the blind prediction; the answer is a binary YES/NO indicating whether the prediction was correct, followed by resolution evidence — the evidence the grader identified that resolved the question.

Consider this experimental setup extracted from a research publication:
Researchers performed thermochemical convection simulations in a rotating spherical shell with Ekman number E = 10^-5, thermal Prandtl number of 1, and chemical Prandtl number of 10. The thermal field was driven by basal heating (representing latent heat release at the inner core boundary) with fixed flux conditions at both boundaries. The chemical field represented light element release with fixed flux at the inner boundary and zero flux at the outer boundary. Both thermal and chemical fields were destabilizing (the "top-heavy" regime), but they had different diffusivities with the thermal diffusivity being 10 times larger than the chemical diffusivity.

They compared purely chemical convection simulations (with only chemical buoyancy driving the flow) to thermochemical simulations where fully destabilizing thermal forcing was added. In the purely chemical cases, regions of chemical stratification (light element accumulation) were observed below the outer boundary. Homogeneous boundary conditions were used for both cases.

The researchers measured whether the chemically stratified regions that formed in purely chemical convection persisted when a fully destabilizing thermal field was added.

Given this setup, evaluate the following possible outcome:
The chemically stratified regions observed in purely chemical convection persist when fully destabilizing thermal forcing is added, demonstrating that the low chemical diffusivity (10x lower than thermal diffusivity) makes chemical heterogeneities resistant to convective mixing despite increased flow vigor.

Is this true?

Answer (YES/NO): YES